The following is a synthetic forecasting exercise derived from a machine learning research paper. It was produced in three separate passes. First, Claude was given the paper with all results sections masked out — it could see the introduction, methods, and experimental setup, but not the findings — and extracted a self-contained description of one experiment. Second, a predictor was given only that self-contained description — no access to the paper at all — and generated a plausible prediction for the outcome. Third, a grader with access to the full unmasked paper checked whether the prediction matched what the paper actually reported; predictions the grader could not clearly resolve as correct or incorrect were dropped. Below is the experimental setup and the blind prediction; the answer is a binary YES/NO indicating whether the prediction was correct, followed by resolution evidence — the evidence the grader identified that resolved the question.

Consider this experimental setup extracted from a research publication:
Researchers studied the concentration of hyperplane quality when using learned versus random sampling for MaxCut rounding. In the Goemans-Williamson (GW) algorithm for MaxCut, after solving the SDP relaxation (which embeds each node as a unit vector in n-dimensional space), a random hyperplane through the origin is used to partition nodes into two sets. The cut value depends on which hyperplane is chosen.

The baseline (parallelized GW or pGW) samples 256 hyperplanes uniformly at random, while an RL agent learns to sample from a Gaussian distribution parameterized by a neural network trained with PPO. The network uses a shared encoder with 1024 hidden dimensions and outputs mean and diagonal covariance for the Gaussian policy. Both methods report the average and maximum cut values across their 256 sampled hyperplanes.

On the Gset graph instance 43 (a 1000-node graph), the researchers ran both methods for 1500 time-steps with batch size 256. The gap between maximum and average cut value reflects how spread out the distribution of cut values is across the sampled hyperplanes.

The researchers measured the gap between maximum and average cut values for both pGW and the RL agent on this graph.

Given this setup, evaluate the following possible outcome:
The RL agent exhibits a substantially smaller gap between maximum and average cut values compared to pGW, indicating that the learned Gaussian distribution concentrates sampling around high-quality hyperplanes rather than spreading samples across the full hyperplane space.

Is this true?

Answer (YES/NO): YES